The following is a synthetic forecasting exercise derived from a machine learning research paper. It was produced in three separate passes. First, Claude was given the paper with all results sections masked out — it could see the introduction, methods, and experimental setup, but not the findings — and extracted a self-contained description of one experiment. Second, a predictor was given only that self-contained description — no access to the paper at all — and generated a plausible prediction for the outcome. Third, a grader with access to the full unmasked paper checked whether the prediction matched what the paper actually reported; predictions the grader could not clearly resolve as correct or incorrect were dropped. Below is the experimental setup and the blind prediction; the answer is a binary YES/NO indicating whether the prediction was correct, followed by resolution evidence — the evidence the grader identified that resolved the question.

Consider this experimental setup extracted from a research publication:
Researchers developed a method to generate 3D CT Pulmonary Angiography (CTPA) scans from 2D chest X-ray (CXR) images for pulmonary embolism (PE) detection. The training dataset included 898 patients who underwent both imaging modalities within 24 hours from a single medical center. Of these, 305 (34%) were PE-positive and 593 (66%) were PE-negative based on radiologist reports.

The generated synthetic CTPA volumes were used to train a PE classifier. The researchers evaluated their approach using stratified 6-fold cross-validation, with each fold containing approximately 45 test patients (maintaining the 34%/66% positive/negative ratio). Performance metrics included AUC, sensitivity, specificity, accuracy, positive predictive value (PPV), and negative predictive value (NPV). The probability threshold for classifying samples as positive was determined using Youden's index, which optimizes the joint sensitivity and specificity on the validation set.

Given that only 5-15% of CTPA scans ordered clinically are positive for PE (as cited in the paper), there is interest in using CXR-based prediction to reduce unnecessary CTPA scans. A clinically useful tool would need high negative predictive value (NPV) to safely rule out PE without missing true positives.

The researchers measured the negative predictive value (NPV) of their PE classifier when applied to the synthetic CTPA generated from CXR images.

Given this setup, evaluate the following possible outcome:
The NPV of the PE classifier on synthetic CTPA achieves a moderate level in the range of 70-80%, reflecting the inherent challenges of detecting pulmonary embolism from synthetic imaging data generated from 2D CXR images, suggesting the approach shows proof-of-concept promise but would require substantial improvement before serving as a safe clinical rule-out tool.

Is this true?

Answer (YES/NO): NO